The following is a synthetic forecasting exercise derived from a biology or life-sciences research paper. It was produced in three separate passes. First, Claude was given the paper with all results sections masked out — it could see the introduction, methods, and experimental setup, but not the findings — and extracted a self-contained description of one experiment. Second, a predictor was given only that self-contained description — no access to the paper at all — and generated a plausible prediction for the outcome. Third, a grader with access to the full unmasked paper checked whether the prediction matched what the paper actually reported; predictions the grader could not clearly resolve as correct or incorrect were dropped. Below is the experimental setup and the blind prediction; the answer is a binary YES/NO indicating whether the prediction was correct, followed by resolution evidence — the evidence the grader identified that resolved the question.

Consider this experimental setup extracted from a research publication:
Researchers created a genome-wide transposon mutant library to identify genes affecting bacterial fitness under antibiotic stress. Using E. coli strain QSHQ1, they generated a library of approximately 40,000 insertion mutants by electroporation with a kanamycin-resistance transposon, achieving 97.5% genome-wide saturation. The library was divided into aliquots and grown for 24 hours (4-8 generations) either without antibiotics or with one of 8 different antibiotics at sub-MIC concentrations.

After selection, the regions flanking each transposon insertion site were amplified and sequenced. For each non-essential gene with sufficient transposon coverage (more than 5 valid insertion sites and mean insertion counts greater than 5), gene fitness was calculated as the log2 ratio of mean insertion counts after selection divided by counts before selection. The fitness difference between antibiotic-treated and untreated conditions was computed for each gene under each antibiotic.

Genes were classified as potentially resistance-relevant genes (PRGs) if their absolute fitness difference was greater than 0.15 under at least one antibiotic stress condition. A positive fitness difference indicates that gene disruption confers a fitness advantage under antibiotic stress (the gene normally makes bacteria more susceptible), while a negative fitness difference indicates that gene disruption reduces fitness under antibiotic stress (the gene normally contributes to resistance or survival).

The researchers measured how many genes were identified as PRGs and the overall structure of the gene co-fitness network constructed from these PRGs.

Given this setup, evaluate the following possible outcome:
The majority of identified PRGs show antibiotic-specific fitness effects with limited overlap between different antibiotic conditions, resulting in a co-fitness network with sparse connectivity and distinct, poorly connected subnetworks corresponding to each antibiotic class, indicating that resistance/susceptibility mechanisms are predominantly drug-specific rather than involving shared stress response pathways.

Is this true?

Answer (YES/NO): NO